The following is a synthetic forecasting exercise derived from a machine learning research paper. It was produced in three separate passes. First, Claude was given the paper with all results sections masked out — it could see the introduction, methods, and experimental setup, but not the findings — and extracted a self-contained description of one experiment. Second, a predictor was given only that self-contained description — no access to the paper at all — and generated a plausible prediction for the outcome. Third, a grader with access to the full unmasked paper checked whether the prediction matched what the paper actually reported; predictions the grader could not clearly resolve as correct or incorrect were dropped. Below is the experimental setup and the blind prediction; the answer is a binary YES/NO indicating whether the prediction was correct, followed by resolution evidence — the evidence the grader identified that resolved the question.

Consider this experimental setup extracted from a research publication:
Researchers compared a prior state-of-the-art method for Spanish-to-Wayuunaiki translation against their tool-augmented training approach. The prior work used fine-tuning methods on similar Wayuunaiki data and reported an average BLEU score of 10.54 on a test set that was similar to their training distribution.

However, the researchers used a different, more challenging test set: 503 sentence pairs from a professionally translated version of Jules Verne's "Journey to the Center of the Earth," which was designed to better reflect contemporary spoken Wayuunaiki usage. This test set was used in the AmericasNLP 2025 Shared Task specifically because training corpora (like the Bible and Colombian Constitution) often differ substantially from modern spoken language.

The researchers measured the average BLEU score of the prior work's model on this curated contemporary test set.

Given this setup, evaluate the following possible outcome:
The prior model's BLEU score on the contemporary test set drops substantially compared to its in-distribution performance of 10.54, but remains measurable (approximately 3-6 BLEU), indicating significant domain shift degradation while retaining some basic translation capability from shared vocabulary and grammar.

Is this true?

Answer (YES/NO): NO